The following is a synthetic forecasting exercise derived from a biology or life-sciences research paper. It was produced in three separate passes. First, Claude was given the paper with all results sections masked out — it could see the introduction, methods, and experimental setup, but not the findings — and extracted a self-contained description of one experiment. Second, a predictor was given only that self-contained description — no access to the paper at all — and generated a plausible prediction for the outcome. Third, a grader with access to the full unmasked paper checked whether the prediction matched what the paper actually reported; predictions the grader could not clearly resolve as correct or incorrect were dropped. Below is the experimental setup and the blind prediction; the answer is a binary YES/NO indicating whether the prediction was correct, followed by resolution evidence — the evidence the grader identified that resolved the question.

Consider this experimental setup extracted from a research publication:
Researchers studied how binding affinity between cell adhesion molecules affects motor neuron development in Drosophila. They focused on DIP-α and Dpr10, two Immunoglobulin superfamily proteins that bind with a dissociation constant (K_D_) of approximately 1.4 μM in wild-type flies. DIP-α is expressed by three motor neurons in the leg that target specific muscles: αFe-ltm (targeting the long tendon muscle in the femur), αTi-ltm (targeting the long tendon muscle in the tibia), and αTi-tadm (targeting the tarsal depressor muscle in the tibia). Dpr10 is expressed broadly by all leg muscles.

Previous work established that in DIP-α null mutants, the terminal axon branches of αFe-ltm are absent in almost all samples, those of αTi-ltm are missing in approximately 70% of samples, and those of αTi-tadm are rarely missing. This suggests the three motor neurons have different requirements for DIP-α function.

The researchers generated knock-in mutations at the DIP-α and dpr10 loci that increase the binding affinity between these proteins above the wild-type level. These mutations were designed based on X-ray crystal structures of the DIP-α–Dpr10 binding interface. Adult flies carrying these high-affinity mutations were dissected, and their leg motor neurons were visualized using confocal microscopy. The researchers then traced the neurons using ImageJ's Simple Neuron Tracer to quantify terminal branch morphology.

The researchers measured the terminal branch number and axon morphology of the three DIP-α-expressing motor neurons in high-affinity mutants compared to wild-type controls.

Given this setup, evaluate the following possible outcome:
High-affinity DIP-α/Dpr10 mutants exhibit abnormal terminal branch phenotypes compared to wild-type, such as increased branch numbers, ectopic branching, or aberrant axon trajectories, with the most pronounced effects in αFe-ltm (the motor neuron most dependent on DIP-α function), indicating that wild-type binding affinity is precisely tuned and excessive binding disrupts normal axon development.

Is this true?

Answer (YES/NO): NO